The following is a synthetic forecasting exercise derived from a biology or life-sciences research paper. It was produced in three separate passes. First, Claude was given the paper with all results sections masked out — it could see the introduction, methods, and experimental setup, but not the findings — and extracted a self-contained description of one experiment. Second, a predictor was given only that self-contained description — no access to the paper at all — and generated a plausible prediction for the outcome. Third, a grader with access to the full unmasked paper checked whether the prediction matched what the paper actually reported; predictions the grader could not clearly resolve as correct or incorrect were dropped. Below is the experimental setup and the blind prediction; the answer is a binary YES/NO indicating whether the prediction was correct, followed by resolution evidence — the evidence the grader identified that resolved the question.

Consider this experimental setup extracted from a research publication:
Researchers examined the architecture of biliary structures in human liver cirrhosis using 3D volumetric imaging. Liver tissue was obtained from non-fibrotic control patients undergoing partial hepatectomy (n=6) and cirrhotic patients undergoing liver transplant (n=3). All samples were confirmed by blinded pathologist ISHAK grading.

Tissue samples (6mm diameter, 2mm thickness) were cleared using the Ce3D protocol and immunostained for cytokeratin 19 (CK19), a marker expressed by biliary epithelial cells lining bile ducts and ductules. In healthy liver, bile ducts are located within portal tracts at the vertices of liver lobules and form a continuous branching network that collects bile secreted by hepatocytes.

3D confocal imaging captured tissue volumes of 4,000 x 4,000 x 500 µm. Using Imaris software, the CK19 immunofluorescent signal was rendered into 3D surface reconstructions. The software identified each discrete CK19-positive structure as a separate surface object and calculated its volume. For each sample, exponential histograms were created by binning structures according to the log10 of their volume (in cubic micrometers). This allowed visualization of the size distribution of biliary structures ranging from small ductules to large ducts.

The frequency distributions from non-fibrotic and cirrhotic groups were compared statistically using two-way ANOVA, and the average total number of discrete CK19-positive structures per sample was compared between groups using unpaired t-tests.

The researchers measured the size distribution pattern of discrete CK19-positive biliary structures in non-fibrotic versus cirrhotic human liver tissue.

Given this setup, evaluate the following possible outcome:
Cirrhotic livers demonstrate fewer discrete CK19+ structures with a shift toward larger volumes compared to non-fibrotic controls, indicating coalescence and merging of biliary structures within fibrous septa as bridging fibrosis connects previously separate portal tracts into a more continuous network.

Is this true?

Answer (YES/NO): NO